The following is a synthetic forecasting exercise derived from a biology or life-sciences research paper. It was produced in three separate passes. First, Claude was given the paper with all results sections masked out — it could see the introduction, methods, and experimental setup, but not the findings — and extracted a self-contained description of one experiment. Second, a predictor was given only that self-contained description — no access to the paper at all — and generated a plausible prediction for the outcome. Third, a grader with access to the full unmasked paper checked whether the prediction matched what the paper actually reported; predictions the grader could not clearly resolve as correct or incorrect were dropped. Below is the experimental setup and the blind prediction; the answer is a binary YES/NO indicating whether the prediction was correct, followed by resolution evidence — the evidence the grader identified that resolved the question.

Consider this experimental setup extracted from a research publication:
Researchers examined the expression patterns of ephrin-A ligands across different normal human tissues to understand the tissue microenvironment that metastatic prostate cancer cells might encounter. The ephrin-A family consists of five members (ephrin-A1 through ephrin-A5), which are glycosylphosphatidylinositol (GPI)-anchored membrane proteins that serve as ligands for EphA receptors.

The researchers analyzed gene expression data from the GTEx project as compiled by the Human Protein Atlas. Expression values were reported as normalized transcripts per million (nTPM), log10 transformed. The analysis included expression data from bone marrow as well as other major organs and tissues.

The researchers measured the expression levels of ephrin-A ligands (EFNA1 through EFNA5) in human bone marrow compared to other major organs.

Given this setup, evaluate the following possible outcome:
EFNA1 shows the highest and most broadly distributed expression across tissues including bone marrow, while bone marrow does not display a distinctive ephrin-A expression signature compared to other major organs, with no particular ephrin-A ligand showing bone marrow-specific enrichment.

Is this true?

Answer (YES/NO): NO